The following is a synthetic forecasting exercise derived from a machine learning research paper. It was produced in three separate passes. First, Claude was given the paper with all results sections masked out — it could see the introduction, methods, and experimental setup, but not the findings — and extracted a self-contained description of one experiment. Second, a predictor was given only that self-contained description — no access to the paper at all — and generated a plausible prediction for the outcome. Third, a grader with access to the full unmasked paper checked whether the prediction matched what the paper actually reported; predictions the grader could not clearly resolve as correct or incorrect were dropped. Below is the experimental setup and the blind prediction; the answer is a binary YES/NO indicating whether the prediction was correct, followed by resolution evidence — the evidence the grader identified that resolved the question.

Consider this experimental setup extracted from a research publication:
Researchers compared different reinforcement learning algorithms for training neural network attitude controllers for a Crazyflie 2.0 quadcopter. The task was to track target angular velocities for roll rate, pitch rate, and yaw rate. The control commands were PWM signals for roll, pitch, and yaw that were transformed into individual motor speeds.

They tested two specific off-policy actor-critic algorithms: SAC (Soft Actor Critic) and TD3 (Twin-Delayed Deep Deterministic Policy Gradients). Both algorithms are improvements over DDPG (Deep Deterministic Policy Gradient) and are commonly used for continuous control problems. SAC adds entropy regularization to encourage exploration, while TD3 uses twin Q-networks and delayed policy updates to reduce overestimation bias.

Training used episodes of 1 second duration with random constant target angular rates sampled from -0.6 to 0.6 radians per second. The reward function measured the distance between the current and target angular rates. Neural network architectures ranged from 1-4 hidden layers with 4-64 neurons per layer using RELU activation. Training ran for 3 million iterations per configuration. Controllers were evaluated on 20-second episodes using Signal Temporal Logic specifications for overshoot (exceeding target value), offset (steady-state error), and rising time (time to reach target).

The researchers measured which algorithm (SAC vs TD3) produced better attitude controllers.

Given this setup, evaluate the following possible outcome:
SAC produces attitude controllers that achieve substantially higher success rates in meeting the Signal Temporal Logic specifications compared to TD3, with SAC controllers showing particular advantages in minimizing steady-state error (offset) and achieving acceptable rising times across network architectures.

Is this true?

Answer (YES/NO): NO